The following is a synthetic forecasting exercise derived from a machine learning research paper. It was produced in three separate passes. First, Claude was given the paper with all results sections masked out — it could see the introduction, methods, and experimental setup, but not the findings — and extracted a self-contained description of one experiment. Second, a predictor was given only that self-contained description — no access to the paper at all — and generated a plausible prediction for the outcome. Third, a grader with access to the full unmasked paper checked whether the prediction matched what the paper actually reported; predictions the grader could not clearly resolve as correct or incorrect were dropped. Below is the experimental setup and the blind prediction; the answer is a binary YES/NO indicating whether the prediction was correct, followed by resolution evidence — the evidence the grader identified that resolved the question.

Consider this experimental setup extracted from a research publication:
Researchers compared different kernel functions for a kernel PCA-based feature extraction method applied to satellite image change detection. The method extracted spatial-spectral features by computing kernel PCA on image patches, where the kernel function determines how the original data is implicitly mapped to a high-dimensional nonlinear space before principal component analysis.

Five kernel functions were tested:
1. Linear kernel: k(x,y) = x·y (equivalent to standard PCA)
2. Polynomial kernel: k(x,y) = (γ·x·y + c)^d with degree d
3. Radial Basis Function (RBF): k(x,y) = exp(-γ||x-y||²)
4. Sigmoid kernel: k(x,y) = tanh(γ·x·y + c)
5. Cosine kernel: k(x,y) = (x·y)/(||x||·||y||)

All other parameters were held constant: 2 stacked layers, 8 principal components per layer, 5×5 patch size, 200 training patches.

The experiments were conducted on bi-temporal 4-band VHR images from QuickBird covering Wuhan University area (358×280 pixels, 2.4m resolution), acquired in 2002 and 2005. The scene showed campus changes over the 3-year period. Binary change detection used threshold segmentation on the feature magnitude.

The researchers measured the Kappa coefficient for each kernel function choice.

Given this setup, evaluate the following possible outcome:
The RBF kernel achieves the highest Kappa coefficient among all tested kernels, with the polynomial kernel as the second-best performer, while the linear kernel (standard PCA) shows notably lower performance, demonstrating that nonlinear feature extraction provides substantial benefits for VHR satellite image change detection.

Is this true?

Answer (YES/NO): NO